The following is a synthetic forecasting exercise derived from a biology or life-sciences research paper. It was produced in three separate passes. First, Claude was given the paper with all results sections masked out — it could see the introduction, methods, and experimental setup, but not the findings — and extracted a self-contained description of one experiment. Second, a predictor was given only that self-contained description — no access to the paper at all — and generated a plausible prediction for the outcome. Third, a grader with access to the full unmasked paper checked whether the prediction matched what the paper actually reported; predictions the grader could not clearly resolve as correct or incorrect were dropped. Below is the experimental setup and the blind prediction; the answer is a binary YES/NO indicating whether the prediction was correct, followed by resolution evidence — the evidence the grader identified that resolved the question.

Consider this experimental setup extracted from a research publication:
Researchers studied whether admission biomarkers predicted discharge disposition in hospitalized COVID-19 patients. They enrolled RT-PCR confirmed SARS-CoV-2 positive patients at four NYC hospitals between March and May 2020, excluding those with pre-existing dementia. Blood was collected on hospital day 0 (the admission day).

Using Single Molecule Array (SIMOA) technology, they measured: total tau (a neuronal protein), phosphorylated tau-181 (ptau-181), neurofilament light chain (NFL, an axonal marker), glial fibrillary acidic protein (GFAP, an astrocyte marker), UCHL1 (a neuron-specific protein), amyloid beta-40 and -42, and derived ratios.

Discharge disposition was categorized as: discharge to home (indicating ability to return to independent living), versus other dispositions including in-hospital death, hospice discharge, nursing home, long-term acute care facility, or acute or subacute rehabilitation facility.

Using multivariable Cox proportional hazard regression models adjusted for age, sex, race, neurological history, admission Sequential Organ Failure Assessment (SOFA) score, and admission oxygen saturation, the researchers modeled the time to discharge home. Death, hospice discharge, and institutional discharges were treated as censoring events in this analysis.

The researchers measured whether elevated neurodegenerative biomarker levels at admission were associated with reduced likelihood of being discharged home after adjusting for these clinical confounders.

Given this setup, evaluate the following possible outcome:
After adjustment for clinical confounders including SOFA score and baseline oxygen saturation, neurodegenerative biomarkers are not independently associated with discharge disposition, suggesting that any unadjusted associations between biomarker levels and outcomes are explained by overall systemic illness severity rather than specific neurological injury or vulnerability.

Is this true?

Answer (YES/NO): NO